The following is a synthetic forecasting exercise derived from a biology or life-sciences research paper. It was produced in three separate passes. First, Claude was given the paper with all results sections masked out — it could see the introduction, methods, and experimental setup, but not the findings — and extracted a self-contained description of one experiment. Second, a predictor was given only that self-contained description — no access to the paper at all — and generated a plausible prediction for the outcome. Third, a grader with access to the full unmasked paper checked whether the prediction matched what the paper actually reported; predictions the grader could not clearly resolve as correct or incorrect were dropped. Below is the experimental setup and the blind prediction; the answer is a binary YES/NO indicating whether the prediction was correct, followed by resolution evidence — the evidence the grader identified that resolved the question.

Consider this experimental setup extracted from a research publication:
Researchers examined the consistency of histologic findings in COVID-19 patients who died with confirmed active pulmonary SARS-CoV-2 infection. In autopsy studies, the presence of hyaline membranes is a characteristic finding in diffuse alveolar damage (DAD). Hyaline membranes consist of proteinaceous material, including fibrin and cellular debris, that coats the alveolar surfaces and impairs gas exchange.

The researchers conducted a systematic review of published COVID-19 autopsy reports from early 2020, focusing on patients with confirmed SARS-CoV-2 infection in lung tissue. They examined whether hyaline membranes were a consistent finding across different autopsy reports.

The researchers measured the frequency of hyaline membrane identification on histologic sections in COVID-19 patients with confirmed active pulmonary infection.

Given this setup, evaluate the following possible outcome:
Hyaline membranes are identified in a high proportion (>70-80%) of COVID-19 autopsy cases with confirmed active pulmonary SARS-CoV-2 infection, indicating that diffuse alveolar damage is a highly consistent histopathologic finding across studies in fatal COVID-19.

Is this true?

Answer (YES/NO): YES